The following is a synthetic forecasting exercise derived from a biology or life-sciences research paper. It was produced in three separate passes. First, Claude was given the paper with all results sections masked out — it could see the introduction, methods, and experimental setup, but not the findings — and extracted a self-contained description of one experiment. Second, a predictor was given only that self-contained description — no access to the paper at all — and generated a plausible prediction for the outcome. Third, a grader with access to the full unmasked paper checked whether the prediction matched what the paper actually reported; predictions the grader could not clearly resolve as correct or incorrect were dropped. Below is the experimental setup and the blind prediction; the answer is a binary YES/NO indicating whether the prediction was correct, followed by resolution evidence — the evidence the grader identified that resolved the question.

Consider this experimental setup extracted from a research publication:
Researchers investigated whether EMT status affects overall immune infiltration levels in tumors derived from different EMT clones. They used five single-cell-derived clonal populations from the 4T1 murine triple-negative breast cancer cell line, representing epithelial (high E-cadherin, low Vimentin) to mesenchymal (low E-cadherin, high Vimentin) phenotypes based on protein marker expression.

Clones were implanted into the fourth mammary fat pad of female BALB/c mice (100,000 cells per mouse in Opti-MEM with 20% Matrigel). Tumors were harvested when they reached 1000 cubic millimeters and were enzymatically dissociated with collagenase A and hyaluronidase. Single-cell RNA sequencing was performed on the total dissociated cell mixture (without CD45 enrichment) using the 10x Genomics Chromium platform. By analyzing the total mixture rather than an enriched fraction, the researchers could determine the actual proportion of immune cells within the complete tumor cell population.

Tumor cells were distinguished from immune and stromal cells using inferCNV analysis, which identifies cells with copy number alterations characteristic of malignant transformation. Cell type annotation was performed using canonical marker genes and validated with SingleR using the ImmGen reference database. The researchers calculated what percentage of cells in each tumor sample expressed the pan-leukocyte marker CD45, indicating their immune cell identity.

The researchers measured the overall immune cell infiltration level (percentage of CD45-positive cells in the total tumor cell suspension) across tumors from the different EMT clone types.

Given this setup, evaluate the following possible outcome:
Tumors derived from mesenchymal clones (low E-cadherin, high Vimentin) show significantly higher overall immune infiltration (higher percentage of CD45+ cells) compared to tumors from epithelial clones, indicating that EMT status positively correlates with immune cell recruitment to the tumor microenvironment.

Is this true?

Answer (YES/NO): NO